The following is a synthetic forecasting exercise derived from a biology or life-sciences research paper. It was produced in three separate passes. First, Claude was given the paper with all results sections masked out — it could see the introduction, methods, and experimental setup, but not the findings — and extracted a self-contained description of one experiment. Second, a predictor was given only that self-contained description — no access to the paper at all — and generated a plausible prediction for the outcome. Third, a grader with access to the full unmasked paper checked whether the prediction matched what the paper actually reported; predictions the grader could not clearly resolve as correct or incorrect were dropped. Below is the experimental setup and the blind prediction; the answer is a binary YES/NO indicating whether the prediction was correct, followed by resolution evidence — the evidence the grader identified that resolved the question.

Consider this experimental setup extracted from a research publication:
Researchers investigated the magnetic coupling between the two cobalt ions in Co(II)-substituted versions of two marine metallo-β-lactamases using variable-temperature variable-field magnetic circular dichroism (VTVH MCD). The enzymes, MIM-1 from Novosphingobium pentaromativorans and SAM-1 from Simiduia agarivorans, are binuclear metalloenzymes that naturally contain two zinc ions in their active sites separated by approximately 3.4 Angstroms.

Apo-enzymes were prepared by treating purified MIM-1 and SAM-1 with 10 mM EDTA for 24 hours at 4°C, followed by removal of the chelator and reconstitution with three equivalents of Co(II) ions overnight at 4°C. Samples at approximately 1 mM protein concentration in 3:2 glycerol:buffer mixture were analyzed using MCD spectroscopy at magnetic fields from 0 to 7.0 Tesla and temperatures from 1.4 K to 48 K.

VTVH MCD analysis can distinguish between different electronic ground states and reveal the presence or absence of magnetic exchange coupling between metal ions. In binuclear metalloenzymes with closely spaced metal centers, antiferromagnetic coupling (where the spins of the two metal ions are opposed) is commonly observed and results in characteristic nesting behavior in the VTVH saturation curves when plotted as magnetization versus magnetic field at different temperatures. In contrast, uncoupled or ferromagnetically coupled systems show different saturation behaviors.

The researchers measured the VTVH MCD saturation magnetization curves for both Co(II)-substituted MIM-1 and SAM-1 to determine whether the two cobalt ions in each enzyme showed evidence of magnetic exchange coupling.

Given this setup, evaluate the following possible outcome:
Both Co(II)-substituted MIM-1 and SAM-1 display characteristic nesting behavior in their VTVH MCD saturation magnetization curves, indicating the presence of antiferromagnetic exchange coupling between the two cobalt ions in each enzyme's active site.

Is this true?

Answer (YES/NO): NO